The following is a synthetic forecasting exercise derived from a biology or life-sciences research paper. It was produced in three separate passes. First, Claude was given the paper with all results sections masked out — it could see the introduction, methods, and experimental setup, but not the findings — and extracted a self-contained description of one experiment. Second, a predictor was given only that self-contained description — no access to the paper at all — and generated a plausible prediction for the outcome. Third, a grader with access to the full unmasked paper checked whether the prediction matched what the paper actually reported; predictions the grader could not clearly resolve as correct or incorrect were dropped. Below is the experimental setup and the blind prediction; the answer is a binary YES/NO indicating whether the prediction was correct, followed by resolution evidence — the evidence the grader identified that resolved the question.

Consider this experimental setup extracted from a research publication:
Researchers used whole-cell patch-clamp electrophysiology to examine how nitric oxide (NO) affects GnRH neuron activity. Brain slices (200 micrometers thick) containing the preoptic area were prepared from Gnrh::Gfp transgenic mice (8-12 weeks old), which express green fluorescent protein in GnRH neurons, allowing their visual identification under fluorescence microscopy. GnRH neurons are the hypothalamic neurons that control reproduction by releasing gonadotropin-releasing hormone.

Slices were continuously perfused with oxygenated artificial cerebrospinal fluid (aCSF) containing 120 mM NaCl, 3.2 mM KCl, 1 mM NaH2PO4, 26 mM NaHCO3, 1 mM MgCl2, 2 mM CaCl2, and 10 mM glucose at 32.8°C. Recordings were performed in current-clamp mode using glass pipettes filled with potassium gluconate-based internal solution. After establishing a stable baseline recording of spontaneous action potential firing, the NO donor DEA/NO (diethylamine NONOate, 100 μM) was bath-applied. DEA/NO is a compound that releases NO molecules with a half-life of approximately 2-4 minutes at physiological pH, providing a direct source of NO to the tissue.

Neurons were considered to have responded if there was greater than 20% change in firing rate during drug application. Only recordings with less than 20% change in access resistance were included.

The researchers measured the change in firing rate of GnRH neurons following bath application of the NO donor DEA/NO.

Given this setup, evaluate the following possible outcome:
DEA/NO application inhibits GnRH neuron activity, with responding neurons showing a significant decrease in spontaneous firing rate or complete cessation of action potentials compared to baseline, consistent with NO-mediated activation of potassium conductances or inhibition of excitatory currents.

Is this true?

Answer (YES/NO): YES